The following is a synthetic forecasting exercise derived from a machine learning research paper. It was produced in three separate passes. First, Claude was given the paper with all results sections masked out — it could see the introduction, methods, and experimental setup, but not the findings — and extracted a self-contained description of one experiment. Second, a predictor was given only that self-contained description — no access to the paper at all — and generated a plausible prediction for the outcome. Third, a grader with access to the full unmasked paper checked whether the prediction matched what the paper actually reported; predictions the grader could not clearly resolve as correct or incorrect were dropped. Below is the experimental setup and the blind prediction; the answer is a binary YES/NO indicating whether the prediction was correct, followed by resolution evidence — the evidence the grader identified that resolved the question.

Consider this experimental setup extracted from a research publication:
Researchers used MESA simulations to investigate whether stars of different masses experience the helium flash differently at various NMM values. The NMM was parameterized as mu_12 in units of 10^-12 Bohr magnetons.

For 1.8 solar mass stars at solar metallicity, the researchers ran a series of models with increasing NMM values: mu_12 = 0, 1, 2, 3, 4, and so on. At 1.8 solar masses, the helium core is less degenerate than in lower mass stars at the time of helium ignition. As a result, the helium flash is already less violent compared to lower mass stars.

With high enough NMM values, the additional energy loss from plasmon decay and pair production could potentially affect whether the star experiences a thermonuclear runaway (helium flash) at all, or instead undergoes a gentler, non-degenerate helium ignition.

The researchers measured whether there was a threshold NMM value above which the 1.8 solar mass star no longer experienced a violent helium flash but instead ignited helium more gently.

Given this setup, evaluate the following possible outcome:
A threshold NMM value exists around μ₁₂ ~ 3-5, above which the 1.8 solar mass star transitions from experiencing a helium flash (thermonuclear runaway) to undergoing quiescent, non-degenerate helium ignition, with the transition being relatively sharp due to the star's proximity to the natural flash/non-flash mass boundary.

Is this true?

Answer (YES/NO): NO